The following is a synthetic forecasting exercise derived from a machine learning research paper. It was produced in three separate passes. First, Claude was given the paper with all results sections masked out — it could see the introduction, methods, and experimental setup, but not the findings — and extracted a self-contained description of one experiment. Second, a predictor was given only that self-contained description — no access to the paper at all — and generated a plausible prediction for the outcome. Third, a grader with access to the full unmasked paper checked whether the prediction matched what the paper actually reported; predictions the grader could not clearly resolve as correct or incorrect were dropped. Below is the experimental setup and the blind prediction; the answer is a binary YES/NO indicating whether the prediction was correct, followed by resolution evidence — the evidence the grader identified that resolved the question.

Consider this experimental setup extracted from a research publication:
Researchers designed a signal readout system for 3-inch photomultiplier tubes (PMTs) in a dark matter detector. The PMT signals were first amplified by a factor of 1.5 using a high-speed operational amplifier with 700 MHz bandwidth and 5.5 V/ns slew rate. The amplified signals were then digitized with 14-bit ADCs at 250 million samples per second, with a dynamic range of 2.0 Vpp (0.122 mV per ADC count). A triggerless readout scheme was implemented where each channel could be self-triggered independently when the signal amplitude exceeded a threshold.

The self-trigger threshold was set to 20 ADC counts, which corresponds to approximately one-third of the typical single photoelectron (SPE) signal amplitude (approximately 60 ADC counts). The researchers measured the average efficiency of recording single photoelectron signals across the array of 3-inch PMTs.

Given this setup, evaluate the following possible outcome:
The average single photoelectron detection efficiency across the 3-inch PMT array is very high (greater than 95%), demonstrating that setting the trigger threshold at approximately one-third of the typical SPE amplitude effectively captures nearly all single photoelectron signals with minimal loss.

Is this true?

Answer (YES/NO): YES